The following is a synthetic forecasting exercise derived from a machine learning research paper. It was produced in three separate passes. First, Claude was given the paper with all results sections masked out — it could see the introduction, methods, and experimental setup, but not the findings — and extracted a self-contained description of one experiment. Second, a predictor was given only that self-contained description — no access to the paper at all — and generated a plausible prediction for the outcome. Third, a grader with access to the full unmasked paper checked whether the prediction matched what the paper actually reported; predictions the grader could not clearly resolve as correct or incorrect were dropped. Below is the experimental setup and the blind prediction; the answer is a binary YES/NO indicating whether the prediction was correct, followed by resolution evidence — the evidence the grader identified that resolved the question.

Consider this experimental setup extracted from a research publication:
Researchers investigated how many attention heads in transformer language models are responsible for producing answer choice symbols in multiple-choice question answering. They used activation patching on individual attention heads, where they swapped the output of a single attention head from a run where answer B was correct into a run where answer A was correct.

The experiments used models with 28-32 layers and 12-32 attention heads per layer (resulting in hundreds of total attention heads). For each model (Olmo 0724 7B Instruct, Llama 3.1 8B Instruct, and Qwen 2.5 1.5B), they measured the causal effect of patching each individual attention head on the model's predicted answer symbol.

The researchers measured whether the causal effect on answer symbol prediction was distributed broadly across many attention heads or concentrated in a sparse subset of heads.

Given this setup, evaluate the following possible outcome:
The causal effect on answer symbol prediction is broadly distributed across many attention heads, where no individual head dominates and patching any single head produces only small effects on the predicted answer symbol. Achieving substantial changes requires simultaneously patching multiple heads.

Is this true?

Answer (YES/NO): NO